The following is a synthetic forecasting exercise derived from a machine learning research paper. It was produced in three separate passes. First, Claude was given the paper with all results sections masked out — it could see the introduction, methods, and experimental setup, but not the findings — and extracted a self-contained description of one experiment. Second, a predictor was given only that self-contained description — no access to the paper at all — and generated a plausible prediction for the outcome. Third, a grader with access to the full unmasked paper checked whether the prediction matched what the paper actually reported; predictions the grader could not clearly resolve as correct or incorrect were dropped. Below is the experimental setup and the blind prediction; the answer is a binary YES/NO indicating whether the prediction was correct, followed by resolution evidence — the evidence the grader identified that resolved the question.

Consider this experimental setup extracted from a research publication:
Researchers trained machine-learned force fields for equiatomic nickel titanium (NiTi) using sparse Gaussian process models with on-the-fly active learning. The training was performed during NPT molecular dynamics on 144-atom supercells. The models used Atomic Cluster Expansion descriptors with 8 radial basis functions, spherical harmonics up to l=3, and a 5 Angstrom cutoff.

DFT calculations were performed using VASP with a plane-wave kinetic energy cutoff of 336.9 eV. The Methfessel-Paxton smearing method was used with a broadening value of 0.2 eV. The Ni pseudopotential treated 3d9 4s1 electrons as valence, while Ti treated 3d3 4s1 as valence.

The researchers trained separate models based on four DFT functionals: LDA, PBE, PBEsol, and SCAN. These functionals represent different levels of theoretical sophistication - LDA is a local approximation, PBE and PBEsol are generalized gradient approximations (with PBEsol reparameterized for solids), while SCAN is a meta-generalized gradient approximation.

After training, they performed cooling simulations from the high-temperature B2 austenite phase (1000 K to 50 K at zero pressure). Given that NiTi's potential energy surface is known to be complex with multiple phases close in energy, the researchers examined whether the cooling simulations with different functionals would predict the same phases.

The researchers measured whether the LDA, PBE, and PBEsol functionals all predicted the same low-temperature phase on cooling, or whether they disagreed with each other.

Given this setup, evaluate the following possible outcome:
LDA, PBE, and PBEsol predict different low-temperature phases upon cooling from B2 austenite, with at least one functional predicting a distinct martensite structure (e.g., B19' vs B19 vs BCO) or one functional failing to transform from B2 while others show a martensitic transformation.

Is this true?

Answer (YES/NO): NO